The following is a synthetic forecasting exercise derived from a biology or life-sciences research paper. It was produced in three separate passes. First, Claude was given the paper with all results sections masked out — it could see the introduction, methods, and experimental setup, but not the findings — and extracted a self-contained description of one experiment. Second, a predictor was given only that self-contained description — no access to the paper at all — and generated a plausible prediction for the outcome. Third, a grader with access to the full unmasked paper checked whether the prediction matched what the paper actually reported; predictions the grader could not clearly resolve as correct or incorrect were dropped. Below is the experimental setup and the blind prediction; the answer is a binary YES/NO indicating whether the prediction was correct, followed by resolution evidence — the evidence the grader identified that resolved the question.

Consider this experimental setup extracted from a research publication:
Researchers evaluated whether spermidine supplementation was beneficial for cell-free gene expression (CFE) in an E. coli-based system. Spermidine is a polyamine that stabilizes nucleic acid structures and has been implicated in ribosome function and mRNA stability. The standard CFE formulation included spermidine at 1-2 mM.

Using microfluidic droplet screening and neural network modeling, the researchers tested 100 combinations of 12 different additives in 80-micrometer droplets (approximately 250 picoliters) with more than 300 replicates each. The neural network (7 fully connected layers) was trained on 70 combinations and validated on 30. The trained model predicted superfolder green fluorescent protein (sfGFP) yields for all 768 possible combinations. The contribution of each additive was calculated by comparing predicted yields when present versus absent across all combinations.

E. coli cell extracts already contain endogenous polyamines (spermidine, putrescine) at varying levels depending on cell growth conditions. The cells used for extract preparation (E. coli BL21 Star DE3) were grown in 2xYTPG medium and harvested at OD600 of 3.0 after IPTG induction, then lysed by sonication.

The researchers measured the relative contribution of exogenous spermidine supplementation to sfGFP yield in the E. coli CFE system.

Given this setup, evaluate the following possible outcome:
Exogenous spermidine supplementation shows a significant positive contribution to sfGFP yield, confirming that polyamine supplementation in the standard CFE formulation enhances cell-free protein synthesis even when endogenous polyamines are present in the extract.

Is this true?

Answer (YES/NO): YES